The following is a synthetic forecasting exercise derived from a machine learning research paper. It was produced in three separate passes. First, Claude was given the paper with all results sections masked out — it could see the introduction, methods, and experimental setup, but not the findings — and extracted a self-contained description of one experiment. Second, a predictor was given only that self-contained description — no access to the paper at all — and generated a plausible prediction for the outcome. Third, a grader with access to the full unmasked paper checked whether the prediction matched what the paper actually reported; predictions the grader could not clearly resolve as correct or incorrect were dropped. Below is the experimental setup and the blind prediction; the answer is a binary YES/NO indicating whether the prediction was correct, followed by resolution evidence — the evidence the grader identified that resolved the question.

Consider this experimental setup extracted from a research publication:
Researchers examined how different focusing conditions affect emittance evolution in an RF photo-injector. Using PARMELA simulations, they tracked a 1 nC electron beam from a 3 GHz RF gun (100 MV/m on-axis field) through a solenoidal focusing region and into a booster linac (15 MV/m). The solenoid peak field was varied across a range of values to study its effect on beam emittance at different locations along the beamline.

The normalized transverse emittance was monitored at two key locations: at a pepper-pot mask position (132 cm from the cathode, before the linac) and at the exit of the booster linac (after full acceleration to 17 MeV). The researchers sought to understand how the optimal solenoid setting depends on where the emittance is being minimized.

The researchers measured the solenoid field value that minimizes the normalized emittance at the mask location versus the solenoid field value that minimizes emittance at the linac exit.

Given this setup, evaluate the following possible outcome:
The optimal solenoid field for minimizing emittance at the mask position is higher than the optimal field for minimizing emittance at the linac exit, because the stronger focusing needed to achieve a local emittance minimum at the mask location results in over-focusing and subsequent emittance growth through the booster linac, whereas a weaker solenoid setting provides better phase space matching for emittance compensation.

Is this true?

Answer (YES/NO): YES